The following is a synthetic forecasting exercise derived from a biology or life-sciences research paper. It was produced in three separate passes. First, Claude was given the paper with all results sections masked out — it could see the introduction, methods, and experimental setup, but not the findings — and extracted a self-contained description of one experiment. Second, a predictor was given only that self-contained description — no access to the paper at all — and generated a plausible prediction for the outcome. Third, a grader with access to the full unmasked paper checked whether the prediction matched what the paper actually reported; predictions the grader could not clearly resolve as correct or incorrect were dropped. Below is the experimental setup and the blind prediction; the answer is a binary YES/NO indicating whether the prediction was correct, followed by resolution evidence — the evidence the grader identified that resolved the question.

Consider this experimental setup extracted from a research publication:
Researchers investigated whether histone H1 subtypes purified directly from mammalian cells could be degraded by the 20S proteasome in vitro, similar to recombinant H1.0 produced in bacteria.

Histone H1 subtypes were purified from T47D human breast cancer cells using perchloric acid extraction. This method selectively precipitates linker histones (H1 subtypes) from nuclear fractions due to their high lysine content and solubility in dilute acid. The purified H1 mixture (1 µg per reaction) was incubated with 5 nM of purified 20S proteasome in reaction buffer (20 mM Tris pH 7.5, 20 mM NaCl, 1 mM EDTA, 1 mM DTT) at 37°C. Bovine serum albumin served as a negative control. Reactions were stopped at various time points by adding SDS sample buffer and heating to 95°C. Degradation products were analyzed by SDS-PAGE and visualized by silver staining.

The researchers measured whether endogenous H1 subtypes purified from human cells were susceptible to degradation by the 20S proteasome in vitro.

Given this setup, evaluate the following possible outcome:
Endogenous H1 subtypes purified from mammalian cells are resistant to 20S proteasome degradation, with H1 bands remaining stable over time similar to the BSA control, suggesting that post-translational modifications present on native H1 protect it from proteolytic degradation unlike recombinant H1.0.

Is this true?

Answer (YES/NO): NO